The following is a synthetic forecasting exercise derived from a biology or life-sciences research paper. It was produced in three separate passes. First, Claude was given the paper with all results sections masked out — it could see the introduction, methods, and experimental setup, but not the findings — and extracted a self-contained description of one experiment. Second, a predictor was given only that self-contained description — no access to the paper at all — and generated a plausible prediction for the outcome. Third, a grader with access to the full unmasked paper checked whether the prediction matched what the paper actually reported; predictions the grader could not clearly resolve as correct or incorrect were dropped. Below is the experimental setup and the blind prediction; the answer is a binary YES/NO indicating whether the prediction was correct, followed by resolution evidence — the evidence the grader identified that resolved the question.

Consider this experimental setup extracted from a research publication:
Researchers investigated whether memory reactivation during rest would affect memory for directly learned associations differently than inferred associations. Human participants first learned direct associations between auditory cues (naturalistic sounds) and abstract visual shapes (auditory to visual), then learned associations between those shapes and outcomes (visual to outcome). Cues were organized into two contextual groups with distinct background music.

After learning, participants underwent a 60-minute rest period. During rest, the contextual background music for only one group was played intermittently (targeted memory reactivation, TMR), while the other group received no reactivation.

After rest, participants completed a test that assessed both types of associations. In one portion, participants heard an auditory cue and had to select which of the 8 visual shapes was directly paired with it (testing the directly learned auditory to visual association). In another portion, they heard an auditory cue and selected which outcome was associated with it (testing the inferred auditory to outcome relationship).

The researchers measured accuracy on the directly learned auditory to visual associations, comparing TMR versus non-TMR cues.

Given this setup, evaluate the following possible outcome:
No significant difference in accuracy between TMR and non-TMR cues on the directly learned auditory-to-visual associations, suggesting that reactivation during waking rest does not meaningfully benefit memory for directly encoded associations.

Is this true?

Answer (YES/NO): YES